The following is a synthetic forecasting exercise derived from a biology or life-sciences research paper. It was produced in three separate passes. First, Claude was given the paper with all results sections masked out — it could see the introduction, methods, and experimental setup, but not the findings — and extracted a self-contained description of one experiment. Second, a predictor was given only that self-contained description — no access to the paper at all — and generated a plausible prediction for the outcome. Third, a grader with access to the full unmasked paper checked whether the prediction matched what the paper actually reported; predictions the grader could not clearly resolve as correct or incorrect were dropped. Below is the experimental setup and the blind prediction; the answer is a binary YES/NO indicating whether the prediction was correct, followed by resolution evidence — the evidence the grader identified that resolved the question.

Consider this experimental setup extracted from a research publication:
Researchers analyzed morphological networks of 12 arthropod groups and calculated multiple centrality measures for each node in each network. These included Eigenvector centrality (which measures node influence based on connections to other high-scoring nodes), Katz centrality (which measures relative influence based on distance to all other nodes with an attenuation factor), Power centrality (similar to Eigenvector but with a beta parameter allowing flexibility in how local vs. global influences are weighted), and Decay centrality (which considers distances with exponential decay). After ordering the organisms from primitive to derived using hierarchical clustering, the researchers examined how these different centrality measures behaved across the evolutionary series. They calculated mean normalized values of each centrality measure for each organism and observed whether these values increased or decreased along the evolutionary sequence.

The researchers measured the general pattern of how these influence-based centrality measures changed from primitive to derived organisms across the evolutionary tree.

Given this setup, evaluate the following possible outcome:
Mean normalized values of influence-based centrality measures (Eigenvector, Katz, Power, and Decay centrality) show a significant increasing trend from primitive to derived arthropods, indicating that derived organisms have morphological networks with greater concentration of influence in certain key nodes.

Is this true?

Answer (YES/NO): NO